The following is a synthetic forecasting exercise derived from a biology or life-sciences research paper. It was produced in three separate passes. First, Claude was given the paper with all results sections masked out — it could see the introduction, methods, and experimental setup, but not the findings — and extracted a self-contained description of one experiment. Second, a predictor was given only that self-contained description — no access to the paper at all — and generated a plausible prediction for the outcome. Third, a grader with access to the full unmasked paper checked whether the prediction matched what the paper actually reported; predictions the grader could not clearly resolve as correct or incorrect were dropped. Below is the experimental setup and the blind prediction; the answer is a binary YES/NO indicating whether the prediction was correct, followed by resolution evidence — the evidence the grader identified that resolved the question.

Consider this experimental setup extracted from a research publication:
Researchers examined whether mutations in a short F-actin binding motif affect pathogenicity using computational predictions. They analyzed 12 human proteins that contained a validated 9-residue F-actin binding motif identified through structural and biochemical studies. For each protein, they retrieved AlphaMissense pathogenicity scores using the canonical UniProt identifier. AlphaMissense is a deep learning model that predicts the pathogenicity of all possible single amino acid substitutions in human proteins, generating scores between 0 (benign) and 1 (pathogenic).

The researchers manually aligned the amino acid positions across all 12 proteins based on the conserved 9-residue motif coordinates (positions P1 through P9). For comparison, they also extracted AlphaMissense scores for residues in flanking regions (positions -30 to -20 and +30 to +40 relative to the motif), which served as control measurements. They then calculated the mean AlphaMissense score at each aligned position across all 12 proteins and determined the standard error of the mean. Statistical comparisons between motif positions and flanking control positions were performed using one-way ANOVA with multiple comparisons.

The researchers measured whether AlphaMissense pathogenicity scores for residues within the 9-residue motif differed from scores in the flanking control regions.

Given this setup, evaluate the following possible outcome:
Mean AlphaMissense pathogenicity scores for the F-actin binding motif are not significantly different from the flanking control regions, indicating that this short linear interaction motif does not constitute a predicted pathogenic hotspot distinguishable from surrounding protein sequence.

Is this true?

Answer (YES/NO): NO